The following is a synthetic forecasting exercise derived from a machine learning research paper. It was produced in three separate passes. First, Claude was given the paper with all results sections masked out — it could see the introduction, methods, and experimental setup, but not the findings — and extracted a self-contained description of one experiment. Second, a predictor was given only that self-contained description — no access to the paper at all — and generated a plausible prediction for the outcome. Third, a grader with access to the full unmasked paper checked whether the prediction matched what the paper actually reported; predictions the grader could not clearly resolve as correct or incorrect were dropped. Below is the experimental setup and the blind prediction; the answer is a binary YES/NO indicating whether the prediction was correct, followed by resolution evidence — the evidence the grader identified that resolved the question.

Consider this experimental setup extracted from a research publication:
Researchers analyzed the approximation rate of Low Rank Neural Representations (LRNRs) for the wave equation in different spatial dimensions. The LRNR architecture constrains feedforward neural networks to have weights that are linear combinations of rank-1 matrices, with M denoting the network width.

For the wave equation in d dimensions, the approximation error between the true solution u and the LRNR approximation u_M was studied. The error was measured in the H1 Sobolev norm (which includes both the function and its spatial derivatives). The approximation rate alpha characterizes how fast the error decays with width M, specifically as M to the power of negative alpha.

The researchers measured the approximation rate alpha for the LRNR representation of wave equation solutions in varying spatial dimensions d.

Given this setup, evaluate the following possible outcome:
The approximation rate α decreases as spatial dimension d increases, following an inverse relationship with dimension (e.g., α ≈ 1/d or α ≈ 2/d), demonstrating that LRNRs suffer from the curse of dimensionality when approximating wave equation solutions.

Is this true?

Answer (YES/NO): NO